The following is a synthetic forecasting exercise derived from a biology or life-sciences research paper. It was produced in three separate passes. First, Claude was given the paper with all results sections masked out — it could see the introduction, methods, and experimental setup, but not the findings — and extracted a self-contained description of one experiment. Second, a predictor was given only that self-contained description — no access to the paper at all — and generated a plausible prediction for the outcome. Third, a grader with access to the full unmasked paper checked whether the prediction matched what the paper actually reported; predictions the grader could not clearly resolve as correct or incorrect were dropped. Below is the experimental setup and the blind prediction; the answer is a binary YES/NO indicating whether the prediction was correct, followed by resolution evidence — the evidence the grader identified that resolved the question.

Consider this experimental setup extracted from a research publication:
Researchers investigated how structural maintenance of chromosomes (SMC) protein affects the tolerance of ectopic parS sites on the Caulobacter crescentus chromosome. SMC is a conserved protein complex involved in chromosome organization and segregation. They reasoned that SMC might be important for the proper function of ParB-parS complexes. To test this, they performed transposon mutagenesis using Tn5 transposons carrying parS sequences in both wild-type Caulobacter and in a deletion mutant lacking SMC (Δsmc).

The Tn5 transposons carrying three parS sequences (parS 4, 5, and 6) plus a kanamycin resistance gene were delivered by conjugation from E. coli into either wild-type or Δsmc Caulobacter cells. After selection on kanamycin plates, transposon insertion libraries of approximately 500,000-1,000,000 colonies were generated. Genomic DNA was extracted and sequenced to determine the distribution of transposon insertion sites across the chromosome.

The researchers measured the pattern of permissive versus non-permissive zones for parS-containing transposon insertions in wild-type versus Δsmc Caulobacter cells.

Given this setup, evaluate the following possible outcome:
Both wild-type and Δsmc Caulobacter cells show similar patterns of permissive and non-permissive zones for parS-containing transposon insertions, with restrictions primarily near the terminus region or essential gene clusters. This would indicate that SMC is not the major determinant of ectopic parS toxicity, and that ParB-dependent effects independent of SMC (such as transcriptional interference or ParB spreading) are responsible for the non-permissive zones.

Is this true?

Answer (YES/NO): NO